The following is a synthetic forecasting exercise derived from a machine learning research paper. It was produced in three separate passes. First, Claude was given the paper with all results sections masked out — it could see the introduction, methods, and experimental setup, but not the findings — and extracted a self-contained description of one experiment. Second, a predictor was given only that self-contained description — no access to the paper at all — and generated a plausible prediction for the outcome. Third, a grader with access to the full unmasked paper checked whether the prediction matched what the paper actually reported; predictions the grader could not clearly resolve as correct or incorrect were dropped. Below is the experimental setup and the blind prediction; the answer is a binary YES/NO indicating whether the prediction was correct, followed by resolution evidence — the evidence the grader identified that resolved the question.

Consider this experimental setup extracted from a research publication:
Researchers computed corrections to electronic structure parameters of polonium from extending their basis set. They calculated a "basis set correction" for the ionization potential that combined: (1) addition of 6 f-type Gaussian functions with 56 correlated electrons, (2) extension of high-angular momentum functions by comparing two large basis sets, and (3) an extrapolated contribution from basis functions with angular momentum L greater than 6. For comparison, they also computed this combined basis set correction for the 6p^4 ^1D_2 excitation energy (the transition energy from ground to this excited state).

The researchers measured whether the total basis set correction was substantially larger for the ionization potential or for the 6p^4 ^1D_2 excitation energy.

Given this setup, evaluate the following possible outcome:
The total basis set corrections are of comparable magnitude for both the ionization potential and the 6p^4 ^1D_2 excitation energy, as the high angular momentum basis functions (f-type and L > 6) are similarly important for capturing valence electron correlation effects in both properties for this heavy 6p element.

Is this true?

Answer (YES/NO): NO